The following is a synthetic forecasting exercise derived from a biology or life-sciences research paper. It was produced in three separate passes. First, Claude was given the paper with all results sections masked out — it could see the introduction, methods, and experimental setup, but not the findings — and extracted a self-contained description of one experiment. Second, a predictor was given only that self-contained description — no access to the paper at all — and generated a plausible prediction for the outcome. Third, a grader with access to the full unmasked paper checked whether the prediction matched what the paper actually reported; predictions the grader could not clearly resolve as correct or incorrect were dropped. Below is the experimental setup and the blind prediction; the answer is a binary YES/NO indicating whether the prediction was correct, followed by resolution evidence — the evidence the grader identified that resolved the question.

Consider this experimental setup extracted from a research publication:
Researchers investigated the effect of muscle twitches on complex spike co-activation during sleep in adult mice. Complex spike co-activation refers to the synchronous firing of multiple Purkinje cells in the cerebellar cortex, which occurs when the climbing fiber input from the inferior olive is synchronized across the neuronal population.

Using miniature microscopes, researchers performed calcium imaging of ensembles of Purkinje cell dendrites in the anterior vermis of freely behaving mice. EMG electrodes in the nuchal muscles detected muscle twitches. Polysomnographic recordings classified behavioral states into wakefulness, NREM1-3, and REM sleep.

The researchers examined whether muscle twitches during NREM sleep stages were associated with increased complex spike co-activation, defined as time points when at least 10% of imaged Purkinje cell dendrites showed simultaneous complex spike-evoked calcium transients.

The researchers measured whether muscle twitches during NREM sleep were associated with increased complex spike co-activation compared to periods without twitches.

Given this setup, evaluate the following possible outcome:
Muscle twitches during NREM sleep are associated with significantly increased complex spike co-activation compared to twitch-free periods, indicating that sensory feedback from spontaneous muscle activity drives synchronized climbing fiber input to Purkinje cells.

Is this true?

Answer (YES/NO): NO